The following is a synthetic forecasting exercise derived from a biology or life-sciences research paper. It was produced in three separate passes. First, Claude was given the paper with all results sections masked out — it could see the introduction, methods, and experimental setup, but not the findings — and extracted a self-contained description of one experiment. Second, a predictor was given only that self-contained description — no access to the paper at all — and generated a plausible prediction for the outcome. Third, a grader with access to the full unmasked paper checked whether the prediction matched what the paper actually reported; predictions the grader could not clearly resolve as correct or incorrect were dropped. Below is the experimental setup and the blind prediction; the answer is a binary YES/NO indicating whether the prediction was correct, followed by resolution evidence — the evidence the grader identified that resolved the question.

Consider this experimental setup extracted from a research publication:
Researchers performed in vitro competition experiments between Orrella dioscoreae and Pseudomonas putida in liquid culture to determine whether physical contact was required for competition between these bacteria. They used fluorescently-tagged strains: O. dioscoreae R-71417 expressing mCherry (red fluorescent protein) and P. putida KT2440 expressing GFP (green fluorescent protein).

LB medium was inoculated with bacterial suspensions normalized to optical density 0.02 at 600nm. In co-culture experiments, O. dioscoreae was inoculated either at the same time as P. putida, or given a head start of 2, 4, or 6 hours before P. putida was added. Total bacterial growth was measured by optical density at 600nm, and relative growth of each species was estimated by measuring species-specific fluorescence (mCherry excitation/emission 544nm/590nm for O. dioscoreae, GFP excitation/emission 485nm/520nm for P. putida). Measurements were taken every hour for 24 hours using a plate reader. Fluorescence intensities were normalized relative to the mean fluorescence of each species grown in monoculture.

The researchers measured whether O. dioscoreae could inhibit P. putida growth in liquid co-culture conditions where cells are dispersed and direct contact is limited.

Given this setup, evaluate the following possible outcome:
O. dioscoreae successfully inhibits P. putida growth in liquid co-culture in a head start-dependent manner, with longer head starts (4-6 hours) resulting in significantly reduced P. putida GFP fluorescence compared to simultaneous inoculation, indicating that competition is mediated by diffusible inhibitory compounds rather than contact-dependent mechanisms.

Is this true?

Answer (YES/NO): NO